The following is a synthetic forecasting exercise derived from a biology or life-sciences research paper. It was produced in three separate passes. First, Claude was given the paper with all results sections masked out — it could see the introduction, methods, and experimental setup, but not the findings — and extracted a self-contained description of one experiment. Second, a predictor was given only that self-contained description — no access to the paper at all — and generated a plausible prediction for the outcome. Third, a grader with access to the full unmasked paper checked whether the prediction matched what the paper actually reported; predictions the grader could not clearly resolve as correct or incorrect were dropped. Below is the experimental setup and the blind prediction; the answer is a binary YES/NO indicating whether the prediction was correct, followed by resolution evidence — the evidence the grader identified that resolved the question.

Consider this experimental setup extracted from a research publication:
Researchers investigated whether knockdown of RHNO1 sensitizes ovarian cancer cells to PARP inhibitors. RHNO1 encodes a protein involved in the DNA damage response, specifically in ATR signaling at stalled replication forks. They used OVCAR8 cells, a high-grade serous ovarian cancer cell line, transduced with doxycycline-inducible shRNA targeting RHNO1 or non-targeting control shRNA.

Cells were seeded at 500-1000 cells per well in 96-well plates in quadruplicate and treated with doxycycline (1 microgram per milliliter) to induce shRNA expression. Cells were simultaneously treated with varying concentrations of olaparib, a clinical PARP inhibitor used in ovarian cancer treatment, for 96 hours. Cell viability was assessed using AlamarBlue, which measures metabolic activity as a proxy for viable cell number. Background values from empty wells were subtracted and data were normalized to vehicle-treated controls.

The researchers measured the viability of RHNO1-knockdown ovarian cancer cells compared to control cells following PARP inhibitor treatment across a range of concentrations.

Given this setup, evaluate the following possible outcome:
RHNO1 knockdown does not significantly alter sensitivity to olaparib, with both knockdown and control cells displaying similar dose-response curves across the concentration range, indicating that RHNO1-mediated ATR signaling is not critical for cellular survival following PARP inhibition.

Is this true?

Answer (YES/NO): NO